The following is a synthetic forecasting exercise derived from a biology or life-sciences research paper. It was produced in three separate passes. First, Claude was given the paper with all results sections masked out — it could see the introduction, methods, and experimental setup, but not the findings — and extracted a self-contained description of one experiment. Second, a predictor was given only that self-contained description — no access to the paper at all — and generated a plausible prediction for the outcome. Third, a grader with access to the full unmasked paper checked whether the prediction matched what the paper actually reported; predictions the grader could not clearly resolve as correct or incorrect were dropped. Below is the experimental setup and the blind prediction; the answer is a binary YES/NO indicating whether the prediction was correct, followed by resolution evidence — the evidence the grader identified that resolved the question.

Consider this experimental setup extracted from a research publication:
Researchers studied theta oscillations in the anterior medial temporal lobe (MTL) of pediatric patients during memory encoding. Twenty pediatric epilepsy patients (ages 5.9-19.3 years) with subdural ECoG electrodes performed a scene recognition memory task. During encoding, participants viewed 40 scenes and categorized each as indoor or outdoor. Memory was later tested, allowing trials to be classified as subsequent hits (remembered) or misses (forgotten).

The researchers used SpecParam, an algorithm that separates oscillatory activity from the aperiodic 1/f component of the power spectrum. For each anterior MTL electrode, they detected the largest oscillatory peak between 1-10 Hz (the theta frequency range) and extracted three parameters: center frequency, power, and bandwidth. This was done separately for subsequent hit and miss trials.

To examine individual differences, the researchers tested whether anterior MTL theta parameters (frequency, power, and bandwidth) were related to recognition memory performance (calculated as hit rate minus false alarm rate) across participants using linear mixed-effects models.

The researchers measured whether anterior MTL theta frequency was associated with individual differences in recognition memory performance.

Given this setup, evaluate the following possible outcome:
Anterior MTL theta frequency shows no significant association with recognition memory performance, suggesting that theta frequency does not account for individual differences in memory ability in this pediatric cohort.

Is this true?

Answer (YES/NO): NO